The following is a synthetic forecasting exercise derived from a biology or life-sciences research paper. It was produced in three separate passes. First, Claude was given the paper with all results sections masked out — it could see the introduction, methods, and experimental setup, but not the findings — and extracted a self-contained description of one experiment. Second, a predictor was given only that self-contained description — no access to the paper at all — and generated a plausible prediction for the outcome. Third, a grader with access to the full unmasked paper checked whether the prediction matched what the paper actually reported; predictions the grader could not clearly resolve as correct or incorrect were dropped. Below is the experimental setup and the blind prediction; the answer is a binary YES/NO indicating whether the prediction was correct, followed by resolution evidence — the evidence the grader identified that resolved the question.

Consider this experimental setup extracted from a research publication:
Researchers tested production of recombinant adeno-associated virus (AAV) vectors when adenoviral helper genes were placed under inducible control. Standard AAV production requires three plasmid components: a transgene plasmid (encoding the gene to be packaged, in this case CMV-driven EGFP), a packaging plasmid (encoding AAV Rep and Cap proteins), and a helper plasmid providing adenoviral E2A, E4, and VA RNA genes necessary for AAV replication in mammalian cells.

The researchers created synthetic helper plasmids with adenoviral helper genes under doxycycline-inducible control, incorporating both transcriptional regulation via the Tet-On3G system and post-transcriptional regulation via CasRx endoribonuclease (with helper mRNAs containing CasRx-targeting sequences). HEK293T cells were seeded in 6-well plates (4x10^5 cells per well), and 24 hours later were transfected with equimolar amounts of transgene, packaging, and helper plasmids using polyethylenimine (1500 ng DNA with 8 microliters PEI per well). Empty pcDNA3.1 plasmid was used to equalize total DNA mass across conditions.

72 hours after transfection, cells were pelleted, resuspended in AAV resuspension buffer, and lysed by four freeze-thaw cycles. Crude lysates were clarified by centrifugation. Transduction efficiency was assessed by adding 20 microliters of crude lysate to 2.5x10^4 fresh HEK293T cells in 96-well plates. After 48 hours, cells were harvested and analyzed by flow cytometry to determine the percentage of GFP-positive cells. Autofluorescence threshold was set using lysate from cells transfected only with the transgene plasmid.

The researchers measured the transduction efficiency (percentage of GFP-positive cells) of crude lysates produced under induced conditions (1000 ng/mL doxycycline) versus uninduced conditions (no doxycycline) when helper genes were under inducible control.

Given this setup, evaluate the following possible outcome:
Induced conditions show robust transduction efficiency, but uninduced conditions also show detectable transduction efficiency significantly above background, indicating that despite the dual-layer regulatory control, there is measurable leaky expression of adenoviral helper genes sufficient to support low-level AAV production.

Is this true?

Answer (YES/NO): YES